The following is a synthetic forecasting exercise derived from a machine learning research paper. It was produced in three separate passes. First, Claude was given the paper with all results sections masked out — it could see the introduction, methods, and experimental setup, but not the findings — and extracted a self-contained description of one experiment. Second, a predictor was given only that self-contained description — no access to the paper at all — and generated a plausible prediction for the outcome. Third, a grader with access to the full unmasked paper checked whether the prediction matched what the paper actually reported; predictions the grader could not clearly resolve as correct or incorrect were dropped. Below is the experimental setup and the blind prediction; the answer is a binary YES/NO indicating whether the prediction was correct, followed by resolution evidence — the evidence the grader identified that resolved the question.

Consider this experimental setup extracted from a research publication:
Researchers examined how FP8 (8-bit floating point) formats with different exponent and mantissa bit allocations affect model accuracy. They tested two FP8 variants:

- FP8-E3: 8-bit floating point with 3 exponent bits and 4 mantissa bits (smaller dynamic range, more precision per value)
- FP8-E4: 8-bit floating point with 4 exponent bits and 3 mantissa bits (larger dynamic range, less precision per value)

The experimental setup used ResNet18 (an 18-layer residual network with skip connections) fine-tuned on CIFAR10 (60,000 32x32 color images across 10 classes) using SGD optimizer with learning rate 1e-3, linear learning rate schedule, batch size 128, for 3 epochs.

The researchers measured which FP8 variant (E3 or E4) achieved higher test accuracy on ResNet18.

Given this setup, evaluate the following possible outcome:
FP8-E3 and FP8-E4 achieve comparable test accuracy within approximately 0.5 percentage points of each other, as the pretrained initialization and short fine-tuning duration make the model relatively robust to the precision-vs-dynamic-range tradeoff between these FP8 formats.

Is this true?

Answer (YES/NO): YES